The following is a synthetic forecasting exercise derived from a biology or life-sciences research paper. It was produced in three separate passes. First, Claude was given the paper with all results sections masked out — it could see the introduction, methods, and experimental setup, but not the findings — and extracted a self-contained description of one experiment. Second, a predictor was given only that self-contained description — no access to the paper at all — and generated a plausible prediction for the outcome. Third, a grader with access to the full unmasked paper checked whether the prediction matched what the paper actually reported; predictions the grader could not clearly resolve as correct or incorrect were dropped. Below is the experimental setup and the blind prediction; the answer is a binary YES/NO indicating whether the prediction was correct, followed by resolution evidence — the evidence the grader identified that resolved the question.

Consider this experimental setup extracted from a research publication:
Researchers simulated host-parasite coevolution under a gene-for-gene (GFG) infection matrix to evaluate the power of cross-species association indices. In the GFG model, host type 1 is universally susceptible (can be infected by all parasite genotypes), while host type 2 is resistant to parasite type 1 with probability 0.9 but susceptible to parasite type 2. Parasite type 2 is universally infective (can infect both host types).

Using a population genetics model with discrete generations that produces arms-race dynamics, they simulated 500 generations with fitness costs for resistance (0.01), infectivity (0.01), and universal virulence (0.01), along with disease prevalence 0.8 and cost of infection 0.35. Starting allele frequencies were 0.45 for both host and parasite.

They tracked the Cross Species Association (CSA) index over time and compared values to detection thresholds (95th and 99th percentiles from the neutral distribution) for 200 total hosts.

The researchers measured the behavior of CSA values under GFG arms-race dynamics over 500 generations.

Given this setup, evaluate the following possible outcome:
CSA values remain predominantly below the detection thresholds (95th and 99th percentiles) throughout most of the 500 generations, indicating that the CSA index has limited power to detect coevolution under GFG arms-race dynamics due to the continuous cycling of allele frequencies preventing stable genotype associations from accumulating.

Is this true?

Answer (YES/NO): YES